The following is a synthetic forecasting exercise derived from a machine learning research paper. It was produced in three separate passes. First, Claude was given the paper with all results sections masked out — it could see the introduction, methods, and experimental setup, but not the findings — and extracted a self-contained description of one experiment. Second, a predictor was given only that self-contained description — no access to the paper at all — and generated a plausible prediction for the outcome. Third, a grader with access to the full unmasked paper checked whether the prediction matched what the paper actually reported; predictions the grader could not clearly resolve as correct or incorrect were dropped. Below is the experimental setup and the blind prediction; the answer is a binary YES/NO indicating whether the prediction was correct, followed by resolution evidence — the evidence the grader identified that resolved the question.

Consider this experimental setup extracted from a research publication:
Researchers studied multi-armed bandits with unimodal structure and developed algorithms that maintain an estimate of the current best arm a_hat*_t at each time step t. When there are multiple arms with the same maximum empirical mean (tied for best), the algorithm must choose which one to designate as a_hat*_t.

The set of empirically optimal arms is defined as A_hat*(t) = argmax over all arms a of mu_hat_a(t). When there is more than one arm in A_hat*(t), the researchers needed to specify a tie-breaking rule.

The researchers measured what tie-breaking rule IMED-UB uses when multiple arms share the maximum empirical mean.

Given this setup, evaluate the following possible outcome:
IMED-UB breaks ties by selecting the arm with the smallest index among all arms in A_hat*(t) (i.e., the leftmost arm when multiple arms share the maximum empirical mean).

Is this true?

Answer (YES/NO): NO